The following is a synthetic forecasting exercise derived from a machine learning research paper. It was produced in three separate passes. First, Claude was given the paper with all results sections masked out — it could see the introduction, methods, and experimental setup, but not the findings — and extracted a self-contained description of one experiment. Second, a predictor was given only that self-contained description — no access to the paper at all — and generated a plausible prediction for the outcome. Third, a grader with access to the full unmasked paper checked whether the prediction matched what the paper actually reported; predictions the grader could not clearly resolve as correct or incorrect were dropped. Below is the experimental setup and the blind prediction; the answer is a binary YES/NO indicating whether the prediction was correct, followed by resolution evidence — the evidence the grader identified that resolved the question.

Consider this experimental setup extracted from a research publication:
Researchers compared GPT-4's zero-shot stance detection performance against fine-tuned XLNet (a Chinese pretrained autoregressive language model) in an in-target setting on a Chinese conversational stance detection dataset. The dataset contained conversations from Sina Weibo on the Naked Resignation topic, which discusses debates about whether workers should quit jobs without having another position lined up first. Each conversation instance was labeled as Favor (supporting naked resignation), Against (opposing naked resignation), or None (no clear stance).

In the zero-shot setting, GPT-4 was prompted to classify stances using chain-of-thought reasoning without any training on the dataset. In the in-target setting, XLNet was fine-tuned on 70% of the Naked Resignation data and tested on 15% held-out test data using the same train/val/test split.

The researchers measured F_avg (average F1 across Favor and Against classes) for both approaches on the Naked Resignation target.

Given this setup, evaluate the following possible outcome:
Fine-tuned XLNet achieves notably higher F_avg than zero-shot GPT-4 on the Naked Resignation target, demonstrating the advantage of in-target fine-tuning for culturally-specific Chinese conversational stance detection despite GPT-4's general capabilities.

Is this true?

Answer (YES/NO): NO